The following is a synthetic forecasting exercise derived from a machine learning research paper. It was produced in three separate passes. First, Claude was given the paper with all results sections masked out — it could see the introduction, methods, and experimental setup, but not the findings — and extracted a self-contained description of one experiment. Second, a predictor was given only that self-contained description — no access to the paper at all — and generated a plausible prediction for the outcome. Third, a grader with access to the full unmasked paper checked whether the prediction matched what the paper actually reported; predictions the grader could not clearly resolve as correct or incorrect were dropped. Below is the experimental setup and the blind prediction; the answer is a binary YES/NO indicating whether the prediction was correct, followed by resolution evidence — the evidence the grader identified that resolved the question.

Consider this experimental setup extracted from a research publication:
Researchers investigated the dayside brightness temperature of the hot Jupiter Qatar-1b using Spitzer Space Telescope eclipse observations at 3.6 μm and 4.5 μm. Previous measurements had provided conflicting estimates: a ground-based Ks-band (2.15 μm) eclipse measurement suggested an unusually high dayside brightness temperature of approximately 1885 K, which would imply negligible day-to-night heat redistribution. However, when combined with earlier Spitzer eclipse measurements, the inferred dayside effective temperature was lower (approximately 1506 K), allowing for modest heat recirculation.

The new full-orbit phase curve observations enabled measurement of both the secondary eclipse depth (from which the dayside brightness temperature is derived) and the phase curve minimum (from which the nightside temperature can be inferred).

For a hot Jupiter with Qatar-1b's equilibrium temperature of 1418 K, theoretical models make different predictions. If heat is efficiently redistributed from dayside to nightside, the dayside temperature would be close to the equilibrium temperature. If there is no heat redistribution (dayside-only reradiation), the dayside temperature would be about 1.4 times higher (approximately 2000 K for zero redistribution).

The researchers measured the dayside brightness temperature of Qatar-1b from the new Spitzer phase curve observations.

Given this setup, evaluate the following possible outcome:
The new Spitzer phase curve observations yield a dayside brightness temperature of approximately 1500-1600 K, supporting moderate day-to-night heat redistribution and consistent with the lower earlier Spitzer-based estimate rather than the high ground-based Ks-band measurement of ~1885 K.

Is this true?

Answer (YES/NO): YES